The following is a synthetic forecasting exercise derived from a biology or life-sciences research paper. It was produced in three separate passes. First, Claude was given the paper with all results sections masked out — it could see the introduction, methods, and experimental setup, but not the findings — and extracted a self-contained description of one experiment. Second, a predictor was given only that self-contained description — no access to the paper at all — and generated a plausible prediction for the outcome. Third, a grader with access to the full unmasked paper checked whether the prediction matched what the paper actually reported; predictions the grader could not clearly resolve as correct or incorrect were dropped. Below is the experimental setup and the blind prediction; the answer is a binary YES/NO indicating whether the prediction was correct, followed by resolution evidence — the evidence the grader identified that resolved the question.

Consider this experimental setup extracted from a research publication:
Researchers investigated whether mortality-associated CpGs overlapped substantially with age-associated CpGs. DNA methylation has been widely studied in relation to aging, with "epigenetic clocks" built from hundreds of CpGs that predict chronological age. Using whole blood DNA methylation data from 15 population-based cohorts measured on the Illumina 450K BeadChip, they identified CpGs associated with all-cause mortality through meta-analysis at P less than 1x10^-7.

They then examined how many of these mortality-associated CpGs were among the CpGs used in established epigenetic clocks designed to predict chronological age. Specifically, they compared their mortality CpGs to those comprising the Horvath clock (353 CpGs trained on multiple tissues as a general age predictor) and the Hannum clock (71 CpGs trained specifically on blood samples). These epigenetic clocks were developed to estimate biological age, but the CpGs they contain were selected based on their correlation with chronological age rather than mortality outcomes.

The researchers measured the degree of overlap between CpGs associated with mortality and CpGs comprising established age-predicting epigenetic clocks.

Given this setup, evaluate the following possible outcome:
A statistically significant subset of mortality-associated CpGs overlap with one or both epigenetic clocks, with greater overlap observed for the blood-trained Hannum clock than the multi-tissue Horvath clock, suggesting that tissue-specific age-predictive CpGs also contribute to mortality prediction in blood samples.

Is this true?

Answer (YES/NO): NO